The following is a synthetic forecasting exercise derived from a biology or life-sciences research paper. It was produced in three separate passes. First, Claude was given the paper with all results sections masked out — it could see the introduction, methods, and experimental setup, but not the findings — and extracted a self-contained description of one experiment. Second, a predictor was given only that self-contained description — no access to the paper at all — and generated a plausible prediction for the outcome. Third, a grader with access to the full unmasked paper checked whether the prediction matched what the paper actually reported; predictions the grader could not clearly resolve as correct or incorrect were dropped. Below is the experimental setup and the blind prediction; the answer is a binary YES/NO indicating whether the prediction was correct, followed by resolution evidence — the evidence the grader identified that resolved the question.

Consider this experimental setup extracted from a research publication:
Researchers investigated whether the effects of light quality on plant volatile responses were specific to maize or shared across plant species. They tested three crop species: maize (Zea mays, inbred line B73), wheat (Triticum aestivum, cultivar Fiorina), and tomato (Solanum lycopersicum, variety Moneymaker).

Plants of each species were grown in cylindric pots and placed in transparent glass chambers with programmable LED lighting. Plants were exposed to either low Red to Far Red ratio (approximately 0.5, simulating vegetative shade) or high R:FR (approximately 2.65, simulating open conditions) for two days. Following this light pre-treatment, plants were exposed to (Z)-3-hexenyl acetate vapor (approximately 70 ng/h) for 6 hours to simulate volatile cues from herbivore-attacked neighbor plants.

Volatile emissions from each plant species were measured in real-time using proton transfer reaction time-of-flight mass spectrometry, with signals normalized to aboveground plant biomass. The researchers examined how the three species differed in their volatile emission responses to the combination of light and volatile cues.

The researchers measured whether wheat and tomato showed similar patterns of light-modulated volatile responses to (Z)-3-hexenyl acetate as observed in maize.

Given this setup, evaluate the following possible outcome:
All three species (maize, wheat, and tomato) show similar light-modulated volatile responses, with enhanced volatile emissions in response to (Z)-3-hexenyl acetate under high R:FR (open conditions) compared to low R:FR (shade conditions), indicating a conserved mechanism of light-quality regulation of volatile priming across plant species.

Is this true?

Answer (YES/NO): NO